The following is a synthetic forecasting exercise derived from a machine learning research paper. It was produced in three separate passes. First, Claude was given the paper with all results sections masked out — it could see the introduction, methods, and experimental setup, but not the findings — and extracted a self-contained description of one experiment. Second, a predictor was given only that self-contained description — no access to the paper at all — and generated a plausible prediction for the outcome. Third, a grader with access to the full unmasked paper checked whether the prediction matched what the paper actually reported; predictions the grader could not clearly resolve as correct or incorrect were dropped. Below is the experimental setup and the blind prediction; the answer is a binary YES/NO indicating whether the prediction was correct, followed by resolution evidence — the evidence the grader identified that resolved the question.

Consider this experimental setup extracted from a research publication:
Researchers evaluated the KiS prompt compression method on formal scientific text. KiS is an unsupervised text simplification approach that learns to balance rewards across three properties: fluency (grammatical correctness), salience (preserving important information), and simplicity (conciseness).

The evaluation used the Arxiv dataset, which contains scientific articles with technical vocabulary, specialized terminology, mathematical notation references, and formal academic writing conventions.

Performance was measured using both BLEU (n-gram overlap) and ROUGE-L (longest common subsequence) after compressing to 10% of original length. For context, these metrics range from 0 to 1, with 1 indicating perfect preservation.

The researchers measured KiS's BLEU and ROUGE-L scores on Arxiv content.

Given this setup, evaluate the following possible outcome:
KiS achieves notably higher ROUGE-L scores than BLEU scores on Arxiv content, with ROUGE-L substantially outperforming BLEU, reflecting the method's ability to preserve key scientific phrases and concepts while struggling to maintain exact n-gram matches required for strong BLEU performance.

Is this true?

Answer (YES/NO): YES